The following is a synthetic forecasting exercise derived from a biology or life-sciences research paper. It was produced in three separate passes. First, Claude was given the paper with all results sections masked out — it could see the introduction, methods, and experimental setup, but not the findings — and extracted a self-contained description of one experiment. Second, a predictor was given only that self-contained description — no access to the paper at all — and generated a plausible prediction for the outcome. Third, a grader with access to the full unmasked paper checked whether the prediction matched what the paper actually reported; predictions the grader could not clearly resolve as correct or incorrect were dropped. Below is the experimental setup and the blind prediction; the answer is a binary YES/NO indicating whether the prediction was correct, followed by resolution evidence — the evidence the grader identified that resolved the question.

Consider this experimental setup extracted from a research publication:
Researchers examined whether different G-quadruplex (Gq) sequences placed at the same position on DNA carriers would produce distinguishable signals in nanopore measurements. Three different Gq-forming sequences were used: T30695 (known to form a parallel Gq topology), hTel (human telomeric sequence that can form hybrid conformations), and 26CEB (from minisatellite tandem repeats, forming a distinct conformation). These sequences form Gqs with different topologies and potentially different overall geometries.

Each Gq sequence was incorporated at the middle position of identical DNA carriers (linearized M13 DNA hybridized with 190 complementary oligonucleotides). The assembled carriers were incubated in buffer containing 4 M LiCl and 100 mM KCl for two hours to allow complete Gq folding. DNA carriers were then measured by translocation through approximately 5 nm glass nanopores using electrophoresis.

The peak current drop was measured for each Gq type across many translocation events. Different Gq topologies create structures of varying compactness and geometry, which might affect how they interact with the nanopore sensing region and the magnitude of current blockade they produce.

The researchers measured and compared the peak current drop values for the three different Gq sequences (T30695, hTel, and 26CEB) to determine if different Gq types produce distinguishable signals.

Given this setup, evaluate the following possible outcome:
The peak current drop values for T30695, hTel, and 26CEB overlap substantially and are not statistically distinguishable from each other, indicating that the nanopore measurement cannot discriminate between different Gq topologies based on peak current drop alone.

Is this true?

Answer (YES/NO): YES